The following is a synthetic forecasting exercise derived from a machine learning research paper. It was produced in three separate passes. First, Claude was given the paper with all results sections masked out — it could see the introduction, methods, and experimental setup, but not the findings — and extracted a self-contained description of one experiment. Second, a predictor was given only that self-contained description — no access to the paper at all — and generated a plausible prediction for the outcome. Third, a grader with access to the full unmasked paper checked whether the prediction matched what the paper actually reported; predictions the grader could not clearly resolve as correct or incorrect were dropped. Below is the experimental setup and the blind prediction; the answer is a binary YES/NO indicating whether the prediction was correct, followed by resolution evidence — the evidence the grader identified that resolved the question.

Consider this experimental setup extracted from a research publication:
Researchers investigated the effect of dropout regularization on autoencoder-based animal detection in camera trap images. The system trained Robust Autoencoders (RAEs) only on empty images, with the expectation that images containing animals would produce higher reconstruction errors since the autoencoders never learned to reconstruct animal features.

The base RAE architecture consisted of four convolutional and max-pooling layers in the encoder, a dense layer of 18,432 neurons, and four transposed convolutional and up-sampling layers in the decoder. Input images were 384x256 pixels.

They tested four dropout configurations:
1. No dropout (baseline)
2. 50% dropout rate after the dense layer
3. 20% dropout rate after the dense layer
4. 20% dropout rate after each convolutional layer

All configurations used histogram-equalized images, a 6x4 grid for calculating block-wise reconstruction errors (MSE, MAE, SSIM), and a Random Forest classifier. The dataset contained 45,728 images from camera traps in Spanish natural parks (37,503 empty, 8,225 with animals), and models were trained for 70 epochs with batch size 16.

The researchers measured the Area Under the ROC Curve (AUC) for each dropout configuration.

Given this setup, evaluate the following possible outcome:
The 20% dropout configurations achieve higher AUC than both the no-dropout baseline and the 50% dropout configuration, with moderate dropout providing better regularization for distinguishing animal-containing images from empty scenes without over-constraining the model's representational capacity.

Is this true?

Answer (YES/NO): NO